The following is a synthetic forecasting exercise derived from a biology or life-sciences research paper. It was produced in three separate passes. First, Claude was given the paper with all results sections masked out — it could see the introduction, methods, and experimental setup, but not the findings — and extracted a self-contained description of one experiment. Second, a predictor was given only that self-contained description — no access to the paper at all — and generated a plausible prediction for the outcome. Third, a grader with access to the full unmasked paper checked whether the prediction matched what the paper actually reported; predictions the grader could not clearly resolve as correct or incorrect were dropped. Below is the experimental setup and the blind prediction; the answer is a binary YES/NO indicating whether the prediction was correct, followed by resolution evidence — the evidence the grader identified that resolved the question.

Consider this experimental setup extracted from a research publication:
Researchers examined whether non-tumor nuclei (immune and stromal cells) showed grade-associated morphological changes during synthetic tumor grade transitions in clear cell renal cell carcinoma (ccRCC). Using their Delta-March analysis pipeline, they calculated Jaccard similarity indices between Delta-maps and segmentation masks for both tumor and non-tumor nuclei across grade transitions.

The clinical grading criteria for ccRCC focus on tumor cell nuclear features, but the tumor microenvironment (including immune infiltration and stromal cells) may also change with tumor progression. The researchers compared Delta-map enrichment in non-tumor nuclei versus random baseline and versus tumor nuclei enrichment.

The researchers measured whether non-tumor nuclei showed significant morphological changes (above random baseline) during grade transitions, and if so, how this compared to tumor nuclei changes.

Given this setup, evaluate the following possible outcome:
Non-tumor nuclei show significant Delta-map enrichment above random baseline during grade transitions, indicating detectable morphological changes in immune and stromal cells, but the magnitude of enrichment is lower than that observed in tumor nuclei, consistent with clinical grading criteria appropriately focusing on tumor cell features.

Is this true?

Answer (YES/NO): NO